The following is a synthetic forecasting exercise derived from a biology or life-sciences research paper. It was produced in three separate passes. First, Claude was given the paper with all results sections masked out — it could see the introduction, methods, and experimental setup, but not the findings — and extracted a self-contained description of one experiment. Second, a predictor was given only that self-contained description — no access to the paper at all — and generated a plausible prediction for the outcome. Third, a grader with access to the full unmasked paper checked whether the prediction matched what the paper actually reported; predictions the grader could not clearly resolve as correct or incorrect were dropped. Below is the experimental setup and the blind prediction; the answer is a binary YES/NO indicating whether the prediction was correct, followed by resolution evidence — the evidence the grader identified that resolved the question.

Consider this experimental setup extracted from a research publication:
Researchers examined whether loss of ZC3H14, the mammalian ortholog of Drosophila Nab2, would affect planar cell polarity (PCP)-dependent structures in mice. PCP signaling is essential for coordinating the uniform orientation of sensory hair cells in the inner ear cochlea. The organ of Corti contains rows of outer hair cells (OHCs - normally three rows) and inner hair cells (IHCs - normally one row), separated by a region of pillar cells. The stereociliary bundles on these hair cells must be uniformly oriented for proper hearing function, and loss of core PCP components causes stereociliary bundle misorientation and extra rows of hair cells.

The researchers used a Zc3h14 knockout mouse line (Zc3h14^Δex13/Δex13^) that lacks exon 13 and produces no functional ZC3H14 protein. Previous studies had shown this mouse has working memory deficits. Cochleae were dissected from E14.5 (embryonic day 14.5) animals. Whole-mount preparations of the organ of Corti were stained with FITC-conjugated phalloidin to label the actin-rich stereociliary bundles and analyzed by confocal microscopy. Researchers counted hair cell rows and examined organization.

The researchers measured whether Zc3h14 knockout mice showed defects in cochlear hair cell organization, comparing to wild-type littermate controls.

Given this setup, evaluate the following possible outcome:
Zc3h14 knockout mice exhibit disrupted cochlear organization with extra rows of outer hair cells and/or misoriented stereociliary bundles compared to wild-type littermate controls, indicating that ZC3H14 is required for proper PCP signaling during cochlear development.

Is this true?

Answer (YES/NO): YES